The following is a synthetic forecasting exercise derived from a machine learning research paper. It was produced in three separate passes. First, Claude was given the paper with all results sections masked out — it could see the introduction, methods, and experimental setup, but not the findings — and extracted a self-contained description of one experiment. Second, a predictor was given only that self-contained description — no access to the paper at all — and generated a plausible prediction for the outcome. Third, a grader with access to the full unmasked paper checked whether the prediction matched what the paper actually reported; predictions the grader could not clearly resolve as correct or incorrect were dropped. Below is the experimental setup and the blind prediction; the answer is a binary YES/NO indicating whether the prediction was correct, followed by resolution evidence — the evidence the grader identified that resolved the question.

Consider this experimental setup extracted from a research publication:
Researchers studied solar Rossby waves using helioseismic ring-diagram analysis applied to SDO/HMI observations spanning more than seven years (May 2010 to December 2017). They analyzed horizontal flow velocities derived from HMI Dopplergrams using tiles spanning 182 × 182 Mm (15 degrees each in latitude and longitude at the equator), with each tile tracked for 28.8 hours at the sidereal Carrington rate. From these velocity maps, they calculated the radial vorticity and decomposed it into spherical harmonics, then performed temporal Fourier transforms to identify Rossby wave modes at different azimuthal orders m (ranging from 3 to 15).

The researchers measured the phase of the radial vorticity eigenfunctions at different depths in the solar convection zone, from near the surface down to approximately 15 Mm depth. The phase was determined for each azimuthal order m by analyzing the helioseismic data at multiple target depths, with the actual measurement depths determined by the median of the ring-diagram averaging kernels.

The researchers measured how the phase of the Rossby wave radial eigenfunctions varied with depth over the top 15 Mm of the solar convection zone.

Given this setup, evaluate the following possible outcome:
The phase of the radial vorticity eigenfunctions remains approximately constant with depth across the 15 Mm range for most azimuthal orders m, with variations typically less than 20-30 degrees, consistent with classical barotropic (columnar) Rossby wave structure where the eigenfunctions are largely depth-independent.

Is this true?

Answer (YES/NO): YES